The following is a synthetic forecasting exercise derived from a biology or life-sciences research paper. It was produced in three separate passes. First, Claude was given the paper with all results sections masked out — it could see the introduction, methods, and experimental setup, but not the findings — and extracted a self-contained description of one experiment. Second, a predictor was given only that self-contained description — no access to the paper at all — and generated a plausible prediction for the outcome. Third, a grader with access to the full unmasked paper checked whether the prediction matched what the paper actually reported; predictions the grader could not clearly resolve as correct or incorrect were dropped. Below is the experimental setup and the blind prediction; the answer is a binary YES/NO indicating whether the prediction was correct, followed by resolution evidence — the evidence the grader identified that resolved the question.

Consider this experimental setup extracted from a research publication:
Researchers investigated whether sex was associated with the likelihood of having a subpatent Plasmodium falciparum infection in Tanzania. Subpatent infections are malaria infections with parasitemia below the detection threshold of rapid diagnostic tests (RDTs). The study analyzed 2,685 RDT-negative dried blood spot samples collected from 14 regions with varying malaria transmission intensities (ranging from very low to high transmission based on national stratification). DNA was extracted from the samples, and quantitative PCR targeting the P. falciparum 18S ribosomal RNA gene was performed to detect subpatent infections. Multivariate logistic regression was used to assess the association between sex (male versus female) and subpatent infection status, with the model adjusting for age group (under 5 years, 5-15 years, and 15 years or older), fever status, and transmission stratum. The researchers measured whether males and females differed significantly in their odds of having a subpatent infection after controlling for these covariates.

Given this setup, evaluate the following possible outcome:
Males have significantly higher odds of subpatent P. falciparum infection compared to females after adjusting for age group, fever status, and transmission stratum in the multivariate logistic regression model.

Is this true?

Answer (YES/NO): NO